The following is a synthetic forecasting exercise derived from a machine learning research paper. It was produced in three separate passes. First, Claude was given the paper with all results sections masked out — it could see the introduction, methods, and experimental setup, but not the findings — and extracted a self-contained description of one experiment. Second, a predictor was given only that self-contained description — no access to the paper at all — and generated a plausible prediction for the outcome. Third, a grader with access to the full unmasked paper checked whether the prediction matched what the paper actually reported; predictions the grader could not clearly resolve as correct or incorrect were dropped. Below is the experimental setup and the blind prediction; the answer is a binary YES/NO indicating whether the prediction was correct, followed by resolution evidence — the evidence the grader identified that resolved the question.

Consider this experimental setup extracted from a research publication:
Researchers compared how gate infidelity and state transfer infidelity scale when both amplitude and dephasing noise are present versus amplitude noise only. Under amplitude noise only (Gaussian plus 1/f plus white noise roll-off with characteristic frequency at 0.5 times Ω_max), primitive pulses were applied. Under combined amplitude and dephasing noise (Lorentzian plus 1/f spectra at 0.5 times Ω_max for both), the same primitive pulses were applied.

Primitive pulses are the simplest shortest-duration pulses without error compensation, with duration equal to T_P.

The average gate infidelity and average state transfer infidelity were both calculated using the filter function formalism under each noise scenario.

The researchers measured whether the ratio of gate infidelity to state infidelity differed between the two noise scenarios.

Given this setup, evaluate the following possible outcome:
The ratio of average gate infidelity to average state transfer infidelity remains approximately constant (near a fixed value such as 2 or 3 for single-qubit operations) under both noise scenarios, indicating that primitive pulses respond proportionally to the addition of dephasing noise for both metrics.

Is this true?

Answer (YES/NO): NO